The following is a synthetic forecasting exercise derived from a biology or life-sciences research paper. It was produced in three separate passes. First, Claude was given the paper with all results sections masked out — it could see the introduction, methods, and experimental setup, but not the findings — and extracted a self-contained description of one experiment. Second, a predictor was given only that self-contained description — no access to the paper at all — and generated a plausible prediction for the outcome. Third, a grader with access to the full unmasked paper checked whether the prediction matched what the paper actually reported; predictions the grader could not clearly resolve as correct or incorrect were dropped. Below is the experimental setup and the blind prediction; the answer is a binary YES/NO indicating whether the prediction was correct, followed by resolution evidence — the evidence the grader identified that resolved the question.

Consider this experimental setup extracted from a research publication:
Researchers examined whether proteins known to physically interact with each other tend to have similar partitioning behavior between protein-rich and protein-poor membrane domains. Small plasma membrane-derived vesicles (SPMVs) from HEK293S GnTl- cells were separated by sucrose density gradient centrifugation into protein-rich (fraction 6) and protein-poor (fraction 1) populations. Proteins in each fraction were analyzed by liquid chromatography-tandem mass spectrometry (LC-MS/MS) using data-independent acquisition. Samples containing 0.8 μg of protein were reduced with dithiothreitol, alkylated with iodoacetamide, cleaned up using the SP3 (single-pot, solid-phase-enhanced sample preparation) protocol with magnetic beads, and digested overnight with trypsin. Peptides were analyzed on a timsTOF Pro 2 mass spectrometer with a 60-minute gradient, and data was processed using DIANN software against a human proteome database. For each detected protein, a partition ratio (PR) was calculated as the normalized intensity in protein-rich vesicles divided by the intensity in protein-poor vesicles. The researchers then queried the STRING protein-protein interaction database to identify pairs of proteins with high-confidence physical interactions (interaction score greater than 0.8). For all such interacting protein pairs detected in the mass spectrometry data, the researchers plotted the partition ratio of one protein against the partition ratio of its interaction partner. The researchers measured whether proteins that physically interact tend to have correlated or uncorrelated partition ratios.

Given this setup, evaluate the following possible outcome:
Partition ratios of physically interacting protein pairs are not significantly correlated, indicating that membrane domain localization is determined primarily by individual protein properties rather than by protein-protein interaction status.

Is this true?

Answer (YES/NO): NO